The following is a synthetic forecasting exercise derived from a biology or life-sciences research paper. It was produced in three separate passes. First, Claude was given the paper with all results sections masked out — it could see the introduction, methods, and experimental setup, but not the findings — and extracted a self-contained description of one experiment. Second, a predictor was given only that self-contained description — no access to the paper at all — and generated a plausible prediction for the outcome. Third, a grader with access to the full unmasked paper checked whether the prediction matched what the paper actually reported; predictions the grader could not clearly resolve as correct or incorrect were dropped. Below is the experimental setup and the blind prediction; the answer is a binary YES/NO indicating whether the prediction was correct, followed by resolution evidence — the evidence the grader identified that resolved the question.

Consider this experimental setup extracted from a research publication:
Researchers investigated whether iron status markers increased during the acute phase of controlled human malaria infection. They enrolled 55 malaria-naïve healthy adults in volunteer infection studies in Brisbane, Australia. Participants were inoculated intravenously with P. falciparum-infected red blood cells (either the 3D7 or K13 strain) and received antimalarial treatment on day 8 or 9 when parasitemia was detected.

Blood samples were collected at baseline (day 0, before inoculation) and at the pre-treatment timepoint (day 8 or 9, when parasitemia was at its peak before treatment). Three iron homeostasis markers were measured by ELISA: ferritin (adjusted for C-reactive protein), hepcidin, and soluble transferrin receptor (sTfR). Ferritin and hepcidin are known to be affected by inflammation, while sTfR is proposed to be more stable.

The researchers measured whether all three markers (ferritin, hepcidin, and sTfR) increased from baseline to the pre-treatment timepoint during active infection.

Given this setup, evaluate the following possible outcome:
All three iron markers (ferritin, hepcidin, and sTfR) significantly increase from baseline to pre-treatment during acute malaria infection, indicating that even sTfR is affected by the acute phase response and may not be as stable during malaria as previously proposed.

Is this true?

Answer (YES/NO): NO